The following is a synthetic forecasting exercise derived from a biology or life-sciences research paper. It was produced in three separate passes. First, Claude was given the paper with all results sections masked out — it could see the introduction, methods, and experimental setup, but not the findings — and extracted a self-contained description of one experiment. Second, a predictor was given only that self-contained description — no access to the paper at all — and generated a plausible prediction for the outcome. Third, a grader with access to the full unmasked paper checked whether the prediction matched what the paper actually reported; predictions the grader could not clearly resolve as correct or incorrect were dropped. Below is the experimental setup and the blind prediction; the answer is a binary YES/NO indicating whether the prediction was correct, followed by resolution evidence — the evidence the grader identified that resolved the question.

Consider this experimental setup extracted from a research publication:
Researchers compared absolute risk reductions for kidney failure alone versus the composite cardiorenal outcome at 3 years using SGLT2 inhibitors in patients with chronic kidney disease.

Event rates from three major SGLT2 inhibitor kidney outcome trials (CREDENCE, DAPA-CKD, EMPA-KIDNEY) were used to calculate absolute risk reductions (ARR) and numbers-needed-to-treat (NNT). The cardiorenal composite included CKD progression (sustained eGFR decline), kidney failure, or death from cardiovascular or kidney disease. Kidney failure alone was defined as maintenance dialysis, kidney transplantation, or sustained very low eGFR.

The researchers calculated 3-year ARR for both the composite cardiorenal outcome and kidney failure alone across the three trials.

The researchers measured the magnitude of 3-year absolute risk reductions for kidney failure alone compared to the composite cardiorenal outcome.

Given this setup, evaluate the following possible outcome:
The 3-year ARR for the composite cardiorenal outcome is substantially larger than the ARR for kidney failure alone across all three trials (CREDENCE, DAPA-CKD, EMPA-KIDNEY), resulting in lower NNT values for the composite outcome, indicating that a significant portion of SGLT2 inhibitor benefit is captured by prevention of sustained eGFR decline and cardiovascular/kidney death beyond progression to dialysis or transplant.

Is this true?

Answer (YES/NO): YES